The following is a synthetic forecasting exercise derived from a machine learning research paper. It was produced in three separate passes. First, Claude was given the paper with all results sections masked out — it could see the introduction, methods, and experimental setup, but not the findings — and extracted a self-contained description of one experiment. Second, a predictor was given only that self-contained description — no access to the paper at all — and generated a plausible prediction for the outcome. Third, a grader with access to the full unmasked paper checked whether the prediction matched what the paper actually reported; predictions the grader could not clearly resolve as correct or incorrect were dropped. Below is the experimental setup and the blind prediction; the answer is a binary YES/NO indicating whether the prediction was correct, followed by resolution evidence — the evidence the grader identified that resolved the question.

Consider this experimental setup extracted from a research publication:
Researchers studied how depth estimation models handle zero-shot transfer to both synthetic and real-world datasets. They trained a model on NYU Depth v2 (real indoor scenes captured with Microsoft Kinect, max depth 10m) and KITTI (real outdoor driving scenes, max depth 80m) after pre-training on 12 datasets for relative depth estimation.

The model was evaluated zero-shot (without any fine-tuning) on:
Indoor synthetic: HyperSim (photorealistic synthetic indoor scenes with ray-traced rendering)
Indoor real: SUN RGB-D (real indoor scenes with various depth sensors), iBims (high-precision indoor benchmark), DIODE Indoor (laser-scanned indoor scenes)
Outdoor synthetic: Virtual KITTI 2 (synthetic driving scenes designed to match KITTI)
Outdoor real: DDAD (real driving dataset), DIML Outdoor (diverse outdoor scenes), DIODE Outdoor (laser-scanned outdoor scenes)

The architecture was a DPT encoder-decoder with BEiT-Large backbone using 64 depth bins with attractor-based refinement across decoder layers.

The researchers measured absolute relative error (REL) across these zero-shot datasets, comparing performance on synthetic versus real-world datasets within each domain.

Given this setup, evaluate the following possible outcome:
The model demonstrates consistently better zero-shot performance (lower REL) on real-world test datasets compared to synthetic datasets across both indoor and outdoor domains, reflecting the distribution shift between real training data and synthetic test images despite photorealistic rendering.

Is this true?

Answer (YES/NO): NO